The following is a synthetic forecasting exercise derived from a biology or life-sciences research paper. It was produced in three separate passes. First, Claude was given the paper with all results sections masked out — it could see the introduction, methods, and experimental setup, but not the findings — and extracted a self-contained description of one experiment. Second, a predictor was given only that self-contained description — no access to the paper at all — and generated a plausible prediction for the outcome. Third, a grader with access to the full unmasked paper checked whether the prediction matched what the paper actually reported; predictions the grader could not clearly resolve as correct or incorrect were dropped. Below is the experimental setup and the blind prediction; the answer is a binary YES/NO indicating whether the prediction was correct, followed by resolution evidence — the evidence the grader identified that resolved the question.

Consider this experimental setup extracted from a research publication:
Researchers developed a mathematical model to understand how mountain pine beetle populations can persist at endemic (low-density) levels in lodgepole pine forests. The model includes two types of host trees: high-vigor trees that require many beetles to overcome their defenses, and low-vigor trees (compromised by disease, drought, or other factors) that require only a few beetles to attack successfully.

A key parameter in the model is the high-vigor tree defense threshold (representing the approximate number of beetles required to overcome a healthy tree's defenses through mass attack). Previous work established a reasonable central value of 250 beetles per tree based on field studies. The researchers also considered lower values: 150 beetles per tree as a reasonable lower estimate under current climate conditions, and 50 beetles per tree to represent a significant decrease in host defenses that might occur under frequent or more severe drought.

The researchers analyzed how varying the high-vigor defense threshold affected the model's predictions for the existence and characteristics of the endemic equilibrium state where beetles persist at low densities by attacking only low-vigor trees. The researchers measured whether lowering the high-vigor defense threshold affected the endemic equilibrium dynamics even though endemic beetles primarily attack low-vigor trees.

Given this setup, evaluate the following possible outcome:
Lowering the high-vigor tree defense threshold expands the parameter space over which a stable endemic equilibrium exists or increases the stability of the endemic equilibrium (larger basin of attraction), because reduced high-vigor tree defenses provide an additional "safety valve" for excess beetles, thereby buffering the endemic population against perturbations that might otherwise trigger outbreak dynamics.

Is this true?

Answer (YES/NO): NO